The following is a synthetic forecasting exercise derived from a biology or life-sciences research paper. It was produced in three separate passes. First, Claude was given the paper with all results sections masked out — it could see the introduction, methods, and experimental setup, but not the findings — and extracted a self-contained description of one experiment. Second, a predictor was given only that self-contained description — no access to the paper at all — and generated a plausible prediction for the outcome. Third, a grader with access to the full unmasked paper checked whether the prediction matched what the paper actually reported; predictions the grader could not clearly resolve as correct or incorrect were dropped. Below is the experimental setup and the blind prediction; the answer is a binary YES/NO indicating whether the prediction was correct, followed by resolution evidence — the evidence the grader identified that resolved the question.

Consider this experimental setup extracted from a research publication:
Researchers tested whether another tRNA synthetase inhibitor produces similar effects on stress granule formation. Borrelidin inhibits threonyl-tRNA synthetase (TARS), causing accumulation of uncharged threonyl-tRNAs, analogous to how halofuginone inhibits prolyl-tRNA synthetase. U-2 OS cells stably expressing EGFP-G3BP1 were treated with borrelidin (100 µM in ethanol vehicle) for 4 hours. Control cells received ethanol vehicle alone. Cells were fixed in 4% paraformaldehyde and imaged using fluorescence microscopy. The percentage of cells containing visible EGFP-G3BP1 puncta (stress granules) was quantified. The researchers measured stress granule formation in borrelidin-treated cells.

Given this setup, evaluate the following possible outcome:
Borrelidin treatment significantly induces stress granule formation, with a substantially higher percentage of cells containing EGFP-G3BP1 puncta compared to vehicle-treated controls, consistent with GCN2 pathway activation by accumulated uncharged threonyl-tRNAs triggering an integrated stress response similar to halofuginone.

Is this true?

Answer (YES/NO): NO